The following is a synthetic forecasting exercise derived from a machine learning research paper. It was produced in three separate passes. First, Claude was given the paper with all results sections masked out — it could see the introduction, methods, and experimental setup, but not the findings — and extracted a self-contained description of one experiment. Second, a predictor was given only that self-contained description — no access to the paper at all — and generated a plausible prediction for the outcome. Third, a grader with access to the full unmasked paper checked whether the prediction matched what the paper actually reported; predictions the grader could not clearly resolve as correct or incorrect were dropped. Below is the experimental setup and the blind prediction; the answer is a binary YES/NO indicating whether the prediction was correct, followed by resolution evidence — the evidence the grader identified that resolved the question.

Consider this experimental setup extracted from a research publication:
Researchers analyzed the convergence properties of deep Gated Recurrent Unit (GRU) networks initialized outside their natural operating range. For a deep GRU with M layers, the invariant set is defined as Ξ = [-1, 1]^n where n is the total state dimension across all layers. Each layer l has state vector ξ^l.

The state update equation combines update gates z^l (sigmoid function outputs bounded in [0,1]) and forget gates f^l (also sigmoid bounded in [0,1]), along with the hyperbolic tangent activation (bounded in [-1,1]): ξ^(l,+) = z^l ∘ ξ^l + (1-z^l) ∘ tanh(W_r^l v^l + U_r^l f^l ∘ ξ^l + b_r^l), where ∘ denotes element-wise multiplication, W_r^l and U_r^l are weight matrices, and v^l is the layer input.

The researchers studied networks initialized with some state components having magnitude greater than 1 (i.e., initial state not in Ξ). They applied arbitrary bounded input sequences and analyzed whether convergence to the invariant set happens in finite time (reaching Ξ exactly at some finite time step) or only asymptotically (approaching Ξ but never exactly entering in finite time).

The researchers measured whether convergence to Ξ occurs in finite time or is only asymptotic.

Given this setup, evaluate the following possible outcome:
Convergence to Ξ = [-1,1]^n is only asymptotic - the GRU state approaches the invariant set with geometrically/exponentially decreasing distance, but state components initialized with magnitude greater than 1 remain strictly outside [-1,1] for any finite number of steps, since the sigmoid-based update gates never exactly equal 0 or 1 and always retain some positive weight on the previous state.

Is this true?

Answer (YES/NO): NO